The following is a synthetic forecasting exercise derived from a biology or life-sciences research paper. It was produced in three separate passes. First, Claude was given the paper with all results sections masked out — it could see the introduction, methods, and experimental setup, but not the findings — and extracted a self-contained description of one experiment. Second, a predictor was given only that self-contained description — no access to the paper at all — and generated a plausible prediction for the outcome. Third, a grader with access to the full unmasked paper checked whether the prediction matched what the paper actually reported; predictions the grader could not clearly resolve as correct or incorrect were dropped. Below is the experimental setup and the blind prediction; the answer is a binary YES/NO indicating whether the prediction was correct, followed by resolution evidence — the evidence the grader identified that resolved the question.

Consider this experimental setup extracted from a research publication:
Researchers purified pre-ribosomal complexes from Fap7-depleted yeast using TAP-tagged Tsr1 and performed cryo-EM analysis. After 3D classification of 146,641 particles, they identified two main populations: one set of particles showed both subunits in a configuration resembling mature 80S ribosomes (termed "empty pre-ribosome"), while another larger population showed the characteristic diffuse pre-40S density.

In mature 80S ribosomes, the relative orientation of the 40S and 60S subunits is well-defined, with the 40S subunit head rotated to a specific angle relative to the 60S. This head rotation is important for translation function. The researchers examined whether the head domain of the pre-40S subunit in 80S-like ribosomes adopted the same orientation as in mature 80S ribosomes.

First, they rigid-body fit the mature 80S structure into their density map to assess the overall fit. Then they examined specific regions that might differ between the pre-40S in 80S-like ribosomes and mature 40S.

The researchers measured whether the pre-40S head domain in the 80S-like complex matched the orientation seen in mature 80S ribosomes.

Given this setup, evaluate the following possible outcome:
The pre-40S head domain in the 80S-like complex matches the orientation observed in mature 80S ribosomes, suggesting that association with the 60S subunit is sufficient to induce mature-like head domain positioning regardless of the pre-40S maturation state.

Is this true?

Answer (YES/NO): NO